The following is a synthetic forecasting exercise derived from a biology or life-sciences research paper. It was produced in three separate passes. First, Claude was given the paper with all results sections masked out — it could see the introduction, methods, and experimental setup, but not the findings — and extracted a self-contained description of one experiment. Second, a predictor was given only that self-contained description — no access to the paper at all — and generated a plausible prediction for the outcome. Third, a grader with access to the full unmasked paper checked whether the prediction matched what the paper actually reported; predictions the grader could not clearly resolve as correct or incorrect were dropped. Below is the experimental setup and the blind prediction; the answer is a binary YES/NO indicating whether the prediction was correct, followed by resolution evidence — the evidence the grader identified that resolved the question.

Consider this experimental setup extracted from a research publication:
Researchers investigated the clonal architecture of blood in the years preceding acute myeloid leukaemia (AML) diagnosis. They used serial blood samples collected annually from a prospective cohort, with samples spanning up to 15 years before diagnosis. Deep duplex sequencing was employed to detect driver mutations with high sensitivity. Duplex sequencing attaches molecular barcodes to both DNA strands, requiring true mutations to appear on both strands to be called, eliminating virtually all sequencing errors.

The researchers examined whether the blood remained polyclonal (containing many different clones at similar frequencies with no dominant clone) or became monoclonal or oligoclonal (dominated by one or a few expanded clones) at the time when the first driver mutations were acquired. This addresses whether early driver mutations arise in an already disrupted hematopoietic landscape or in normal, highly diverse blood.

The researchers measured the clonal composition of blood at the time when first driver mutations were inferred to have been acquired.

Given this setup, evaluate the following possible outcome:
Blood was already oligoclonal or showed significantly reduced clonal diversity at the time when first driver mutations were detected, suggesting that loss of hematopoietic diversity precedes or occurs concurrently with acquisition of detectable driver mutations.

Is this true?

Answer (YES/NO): NO